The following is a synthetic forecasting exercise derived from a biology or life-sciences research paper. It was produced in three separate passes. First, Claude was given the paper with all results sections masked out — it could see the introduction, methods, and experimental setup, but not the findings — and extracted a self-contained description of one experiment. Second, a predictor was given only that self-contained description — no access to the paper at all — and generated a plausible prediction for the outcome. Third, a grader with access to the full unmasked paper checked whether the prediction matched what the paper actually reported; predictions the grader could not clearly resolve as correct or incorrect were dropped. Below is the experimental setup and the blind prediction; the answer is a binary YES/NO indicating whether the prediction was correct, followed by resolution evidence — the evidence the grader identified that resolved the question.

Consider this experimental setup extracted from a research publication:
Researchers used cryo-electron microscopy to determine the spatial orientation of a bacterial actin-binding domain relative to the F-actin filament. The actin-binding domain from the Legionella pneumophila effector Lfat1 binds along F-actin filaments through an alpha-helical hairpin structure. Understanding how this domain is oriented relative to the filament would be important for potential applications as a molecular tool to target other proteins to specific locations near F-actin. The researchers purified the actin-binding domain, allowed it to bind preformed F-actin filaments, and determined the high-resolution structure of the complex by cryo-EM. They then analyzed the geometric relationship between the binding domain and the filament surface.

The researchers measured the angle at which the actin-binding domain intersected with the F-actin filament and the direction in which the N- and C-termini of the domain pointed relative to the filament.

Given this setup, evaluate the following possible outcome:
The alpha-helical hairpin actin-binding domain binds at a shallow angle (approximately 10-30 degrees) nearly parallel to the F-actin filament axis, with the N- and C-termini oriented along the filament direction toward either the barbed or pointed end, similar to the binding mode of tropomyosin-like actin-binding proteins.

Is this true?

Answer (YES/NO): NO